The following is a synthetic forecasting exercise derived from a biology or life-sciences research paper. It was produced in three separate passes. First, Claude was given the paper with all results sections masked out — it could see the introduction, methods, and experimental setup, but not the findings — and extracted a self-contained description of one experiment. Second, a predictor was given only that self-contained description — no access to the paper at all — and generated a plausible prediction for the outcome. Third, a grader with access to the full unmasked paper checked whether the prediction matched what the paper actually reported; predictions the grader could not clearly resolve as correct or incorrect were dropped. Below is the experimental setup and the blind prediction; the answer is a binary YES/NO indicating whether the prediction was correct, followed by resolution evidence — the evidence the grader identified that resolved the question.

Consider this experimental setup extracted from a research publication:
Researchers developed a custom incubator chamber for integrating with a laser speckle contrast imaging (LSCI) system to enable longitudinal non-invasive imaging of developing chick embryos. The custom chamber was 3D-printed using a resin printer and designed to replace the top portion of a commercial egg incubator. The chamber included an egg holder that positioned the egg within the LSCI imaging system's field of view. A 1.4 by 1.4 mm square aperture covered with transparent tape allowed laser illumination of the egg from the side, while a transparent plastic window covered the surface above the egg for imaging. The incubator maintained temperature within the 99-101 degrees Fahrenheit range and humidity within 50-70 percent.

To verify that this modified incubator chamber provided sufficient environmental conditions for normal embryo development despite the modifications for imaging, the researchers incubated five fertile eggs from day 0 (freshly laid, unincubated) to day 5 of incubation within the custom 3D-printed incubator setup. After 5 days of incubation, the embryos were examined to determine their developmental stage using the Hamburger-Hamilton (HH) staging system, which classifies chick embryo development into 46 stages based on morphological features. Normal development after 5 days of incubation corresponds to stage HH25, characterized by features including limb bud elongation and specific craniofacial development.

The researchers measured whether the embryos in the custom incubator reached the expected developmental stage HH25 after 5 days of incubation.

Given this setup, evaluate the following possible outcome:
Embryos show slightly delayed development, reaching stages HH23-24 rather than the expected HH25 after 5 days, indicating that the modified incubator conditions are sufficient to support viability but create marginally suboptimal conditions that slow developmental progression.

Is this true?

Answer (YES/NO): NO